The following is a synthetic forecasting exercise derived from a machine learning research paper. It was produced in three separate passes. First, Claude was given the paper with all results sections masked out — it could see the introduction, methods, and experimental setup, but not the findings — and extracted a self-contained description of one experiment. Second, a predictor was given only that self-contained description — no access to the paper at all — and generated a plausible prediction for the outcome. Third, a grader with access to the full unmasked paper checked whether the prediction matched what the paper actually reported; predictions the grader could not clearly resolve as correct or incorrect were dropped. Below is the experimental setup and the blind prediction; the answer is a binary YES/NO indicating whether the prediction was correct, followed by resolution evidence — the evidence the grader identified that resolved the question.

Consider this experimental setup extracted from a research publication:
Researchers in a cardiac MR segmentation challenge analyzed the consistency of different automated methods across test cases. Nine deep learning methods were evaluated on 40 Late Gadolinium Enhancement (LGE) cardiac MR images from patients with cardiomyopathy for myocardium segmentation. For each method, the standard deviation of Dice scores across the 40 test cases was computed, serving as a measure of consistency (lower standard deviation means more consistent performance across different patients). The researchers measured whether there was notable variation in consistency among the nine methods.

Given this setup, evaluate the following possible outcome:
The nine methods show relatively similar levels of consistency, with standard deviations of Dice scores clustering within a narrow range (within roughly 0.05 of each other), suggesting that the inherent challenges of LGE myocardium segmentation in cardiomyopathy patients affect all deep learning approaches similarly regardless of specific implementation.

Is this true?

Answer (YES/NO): NO